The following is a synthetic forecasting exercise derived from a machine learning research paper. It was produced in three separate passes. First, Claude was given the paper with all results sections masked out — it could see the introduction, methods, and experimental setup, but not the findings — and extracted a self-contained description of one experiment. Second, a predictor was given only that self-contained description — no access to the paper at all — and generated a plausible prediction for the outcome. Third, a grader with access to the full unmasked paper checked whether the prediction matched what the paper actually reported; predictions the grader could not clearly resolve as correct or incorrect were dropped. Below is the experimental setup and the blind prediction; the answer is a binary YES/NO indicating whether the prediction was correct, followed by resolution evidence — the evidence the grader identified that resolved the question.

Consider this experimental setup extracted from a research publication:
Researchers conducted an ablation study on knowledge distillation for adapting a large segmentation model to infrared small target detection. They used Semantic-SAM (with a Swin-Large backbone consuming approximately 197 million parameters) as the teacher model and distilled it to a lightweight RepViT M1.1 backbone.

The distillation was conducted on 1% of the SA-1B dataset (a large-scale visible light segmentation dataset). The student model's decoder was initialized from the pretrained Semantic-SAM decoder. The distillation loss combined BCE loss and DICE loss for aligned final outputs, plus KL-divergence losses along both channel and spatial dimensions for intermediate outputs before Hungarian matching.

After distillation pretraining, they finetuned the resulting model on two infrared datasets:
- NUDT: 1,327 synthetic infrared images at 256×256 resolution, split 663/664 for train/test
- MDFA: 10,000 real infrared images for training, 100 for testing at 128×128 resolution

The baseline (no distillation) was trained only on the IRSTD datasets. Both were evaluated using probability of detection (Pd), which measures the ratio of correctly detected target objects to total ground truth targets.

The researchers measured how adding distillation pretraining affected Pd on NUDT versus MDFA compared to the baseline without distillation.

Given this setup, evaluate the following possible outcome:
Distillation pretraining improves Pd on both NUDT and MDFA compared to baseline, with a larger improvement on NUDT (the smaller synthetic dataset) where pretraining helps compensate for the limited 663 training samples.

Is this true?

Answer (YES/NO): NO